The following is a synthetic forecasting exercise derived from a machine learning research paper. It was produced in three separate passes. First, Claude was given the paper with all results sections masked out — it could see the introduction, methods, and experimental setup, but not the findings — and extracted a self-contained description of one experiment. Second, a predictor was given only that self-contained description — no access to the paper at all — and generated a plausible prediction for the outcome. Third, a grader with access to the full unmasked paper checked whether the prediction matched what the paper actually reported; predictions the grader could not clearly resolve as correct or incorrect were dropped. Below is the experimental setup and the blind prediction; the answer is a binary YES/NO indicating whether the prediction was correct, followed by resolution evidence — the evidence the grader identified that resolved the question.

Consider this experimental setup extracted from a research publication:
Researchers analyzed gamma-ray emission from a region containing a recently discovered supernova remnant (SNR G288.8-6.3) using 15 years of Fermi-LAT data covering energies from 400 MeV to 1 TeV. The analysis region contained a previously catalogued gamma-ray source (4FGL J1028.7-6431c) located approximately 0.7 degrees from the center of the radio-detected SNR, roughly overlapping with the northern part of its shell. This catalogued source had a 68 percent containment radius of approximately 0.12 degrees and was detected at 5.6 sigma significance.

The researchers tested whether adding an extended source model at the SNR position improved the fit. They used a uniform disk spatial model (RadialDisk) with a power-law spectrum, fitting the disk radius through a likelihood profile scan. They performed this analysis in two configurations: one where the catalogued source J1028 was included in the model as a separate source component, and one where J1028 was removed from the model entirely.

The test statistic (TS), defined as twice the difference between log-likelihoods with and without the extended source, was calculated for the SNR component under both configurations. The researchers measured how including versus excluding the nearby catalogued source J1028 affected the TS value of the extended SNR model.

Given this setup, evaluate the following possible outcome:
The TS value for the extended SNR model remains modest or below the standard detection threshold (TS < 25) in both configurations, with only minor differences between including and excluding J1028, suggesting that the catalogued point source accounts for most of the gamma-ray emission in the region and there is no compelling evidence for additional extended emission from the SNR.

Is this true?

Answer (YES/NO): NO